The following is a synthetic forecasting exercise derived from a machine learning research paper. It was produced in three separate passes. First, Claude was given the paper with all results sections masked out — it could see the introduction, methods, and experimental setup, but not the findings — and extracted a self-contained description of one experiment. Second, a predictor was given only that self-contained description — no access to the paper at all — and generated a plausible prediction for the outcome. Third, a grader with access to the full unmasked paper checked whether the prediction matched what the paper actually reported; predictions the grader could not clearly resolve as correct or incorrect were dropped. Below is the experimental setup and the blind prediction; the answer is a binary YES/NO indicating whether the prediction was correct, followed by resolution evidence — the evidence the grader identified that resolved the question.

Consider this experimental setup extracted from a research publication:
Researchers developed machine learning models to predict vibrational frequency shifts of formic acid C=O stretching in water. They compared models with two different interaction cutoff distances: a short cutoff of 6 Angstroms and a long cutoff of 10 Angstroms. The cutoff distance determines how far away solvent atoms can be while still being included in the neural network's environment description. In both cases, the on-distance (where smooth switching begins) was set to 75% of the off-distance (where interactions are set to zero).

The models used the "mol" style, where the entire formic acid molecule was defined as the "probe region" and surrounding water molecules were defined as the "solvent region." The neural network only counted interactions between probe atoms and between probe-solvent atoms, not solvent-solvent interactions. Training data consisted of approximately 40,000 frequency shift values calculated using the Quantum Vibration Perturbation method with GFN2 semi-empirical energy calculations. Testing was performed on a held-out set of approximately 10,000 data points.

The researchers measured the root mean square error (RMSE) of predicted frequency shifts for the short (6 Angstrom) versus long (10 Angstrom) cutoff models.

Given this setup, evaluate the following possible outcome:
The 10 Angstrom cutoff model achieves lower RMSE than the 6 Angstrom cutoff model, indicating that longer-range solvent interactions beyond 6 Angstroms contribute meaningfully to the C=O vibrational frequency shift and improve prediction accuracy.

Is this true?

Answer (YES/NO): YES